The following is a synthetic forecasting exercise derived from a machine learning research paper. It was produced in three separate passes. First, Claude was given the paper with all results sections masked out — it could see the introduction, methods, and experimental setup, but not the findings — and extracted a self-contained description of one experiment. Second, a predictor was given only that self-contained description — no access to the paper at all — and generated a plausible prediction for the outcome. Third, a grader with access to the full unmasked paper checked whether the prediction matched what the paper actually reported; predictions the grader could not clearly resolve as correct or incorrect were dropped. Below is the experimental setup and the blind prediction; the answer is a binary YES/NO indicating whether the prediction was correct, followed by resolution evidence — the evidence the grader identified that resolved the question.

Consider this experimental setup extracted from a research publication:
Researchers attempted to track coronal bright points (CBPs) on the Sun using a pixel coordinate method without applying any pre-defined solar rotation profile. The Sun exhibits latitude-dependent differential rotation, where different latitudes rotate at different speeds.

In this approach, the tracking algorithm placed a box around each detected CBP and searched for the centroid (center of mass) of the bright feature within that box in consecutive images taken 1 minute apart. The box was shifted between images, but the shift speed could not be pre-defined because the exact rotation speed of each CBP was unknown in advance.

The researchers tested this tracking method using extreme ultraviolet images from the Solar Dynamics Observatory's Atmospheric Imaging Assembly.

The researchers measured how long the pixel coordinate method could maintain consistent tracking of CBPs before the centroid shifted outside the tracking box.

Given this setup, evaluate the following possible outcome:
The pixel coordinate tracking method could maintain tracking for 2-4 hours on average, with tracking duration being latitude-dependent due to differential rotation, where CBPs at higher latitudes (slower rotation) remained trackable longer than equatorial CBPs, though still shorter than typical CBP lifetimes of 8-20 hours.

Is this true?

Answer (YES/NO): NO